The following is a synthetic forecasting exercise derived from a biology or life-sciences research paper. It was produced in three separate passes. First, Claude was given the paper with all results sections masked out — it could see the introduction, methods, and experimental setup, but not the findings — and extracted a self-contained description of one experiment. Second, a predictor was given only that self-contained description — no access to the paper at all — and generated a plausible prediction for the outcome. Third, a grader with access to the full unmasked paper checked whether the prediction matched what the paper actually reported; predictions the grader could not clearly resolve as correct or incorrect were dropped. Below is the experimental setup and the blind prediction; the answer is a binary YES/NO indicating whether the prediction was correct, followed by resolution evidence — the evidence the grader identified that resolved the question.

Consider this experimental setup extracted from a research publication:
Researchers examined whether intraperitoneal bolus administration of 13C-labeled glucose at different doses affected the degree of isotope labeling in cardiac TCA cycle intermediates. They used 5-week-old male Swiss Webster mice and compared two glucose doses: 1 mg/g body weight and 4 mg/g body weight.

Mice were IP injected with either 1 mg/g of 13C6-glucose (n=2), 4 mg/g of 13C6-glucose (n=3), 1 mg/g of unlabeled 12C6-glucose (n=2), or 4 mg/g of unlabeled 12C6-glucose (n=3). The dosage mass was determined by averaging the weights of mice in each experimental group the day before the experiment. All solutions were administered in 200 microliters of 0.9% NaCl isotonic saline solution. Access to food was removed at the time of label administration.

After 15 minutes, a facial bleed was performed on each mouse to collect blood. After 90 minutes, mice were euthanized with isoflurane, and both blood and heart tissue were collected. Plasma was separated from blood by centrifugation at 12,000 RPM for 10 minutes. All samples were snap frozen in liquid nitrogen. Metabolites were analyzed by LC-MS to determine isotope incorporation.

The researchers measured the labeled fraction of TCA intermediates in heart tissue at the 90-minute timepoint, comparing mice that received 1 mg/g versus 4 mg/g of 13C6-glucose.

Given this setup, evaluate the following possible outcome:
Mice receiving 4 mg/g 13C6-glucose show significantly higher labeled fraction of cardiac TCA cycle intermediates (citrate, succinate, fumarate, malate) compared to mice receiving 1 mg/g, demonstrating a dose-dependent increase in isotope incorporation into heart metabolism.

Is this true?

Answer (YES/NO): YES